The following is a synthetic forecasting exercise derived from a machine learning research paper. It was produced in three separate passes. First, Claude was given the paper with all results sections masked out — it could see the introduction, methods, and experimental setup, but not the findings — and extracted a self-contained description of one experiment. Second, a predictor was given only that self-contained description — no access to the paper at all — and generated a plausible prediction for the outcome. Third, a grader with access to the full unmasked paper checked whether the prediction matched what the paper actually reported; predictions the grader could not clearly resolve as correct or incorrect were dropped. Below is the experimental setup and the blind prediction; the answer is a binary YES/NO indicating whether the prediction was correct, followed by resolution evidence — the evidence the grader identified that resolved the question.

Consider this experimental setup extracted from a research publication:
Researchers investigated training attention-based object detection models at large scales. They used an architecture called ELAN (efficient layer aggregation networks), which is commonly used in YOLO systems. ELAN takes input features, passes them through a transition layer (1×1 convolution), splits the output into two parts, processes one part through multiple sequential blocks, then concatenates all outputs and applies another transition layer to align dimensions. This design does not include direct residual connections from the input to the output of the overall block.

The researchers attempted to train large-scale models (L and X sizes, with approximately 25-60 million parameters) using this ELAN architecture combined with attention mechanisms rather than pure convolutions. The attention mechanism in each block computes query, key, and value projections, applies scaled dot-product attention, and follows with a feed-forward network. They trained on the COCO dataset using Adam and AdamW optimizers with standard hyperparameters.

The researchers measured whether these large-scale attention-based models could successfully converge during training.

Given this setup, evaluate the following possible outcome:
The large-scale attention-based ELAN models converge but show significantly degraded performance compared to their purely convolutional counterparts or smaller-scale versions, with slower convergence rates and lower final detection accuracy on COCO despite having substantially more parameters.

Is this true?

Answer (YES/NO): NO